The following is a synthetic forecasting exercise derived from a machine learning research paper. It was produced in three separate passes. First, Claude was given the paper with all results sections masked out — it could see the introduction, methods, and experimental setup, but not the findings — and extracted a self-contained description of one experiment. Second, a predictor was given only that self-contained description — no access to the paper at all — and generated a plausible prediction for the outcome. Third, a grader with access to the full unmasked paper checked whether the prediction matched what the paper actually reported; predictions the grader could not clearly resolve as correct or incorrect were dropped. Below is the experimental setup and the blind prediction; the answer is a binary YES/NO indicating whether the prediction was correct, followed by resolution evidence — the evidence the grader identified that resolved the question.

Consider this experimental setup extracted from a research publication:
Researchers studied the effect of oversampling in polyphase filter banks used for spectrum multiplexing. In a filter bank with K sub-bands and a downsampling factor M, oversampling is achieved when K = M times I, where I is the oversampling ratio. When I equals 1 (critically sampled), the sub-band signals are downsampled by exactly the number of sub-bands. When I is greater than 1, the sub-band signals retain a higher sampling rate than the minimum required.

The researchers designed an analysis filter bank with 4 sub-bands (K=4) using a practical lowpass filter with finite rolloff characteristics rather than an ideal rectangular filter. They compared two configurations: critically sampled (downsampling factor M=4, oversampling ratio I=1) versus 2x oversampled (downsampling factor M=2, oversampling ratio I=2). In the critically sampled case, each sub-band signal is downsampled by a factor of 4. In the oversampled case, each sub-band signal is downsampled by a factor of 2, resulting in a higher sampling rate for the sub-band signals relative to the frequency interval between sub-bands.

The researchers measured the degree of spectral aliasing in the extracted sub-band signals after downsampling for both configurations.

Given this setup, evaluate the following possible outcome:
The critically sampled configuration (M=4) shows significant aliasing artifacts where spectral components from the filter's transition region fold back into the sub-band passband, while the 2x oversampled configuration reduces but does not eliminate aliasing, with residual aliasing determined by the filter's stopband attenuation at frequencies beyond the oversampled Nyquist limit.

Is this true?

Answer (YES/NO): NO